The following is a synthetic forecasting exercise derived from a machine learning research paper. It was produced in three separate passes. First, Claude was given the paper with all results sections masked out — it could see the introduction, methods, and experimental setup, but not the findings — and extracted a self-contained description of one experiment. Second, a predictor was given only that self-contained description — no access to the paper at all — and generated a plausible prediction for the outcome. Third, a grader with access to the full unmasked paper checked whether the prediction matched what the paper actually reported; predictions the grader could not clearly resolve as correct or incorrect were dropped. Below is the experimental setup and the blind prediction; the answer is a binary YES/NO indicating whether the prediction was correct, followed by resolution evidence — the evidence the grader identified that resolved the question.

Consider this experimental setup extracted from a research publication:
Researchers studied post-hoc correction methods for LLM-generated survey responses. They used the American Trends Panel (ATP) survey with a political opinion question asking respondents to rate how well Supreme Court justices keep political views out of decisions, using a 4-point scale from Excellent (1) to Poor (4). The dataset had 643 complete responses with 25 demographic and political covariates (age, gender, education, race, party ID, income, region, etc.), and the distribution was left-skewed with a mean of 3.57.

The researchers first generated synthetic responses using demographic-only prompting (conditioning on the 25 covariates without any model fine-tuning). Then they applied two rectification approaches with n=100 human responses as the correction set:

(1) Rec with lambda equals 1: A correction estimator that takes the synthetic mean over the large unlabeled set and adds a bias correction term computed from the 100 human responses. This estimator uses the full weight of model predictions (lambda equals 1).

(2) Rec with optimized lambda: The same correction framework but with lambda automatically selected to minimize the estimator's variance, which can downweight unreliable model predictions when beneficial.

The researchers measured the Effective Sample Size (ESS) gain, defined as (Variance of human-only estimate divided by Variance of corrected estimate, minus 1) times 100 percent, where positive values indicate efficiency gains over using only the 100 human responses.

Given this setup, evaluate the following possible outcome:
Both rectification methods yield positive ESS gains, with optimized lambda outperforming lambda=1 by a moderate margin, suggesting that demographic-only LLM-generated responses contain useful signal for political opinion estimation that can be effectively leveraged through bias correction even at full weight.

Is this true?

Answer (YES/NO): NO